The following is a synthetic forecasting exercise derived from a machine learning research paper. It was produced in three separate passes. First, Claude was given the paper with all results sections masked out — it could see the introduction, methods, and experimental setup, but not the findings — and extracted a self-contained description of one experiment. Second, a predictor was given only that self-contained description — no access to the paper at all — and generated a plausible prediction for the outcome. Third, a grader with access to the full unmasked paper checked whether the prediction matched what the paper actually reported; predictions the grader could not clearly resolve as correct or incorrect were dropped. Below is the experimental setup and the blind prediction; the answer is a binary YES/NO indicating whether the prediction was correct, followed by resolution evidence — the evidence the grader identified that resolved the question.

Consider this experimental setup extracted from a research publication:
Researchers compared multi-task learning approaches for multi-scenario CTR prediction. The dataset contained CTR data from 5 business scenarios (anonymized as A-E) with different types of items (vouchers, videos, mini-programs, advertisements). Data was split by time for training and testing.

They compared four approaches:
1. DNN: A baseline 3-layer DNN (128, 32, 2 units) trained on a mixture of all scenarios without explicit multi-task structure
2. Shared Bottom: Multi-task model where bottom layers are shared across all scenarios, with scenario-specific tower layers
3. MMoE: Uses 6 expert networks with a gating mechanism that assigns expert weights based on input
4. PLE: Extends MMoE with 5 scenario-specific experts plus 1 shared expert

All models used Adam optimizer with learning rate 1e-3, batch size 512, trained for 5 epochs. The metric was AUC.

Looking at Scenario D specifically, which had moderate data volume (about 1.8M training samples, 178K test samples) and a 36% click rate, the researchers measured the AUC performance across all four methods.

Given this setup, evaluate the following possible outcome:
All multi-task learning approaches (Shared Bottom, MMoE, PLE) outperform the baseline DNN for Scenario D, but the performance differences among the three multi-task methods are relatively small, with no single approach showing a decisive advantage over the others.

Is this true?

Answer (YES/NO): NO